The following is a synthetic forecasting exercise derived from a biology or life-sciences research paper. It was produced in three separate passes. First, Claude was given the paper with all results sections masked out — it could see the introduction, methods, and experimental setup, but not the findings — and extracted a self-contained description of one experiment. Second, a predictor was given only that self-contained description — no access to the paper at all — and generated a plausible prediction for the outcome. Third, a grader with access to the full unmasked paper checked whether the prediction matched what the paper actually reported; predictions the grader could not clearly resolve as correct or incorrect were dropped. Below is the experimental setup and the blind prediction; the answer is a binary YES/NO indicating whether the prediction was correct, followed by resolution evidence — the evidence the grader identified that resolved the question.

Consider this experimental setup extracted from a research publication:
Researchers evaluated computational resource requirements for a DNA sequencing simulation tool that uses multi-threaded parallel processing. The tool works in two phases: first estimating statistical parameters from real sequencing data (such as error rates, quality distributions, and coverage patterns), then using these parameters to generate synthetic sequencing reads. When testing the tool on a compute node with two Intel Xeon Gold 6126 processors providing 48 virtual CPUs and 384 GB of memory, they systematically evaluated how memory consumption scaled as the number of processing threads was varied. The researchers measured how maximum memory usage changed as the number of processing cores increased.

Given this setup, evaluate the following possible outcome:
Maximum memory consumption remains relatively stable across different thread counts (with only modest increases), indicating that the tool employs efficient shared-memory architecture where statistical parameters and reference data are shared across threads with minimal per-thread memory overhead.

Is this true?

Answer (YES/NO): NO